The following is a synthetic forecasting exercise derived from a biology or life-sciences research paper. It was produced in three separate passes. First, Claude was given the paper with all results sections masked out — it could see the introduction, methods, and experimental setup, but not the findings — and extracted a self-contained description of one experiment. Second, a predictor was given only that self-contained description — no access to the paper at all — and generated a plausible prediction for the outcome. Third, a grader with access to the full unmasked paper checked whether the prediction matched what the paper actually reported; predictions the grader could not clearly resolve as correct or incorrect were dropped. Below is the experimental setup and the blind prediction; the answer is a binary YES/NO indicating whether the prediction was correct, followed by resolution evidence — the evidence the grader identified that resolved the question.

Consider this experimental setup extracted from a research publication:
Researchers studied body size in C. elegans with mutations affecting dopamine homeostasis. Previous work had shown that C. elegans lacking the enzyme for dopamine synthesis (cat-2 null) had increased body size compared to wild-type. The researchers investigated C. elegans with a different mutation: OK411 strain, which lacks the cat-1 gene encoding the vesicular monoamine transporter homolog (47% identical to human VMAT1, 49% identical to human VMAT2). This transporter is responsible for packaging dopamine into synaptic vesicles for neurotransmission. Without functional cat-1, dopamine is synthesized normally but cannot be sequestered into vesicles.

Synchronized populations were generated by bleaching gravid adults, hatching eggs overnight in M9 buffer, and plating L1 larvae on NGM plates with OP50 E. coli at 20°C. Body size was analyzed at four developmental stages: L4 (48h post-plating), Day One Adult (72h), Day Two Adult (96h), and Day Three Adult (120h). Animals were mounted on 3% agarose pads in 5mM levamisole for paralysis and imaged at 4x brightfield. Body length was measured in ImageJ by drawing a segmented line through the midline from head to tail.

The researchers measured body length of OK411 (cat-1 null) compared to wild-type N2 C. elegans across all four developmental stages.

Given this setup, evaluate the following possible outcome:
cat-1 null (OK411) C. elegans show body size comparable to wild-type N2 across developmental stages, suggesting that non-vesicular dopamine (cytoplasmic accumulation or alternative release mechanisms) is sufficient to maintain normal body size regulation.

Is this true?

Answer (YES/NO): NO